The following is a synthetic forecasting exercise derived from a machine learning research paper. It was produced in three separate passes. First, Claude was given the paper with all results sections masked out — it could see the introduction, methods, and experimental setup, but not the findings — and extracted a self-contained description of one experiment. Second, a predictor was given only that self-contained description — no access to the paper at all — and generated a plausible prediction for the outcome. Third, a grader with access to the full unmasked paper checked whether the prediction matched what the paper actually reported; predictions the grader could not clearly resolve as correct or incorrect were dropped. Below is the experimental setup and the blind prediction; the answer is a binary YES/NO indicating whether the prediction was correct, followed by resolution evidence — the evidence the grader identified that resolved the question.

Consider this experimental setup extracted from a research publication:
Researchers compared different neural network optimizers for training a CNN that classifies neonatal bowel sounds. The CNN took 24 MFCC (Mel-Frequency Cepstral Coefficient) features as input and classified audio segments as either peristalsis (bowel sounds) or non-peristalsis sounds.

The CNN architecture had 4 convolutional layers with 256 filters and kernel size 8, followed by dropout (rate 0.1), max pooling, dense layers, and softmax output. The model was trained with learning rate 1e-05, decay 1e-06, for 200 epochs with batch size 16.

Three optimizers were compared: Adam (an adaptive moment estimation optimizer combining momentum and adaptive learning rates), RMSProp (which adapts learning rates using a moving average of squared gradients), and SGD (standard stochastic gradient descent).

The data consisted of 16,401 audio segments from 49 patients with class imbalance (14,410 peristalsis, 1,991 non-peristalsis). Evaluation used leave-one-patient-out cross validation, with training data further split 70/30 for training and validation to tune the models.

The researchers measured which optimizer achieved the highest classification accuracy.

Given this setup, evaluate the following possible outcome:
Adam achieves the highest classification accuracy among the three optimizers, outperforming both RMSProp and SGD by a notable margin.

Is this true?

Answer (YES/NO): NO